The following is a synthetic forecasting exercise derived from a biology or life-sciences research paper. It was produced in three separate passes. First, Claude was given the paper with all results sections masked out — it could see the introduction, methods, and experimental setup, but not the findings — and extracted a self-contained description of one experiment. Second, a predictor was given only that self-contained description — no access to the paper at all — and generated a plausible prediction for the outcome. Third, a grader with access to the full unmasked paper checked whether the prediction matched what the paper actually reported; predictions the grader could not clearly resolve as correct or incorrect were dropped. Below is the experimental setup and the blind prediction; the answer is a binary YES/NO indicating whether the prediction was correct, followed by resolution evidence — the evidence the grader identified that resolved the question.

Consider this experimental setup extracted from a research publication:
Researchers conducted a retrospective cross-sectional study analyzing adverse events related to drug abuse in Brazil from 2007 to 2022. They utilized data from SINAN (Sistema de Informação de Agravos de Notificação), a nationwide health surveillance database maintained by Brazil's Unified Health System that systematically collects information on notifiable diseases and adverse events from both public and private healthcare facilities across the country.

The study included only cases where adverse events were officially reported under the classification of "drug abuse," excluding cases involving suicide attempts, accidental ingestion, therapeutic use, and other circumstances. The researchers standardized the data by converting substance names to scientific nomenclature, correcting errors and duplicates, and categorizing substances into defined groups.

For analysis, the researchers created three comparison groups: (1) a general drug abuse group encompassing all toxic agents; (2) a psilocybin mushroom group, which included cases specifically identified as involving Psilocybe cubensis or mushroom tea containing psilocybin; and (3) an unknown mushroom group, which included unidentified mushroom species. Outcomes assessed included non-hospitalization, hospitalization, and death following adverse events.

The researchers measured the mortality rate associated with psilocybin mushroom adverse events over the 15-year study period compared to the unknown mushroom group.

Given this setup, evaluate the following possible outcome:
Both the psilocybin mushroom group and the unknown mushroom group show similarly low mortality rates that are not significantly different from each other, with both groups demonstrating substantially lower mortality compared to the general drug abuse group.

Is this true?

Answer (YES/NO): YES